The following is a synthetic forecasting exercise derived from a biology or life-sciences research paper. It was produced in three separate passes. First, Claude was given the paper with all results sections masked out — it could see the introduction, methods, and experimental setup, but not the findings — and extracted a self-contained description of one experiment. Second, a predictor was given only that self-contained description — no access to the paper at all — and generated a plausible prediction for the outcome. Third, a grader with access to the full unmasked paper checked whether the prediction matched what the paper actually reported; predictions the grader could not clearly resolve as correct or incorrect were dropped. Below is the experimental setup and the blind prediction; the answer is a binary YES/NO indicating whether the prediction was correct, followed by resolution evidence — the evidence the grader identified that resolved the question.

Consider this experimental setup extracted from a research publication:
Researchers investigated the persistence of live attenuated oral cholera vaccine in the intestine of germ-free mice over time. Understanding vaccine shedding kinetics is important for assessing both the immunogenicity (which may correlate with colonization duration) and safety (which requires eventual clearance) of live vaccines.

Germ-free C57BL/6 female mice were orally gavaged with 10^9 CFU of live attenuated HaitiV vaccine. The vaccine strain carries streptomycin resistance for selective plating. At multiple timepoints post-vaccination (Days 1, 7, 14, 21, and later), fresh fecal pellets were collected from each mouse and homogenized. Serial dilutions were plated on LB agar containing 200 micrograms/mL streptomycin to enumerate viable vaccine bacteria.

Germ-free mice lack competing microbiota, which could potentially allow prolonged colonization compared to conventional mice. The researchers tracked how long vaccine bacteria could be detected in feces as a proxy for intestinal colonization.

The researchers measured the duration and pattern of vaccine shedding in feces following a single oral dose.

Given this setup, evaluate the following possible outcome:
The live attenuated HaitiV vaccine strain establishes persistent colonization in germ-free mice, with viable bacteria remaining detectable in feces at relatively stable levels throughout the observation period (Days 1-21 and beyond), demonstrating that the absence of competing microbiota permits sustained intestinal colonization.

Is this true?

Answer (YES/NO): YES